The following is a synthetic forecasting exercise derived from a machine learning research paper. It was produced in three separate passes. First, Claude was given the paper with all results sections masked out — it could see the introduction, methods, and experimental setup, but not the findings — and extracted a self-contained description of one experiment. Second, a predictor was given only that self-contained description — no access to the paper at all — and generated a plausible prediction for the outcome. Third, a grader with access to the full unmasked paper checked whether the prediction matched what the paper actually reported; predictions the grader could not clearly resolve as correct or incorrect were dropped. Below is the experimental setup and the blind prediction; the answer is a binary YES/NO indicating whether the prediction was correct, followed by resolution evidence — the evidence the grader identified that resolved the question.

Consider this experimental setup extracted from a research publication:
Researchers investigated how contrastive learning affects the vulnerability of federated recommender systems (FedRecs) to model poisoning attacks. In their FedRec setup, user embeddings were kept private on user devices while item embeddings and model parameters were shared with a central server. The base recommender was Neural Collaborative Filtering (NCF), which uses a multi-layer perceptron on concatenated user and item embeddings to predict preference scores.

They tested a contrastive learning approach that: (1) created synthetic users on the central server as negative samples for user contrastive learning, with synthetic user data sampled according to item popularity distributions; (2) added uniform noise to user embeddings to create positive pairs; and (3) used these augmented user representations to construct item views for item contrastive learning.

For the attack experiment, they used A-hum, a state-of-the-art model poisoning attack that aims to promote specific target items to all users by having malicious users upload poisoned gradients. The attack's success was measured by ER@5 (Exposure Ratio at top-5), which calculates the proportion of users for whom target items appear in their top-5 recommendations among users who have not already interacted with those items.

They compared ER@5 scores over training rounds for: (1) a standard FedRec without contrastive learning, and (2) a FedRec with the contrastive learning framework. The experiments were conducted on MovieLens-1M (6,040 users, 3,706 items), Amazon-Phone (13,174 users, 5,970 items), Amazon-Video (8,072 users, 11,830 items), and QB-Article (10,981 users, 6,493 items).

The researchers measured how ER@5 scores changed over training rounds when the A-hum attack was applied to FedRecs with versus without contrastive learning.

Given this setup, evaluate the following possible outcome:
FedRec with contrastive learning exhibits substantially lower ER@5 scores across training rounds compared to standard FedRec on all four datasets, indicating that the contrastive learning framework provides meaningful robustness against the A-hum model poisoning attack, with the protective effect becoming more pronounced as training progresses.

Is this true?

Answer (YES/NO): NO